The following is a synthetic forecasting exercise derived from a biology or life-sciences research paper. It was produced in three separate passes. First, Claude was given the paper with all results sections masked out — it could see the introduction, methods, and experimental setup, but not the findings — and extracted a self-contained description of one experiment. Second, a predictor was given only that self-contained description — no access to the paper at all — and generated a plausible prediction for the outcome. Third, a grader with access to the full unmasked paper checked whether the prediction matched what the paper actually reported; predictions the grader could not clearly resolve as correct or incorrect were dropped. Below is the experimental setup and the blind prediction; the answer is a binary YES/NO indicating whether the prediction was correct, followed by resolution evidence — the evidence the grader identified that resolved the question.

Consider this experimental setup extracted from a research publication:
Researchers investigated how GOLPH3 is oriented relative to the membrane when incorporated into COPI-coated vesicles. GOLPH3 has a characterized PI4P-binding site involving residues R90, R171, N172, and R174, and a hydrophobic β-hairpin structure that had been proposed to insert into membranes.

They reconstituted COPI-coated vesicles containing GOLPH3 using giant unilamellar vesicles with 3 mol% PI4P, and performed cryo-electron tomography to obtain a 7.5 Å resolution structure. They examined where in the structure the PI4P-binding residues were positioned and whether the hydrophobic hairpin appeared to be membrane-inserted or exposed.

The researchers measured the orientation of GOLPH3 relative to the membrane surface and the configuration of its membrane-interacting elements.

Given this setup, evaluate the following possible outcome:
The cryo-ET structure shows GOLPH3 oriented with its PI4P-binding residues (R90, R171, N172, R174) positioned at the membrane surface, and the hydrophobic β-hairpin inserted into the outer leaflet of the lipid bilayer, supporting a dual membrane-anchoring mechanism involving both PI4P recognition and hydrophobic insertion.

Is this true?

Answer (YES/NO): YES